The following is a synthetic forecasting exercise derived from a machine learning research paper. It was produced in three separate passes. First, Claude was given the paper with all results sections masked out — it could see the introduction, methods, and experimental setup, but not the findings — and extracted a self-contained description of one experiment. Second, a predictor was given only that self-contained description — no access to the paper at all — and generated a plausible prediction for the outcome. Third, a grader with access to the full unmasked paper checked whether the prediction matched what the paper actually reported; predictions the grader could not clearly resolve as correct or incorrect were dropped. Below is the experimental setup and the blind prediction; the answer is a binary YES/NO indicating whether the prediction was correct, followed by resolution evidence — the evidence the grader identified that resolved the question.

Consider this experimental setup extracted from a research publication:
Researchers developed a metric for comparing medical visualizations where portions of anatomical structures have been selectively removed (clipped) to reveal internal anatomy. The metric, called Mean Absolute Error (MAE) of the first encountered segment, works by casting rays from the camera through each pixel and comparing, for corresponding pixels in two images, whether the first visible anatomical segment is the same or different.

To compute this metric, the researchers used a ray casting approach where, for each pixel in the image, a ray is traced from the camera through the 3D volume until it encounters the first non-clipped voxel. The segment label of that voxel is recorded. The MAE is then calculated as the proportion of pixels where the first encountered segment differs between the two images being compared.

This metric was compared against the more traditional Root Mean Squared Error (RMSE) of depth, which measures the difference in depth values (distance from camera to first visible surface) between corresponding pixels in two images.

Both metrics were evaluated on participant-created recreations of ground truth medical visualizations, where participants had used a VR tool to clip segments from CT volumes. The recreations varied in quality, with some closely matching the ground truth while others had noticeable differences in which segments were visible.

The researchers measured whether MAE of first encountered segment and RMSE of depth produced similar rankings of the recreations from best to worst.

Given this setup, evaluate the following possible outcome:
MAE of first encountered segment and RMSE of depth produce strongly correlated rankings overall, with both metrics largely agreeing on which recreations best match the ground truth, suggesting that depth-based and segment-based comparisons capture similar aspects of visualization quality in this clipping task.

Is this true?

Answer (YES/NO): NO